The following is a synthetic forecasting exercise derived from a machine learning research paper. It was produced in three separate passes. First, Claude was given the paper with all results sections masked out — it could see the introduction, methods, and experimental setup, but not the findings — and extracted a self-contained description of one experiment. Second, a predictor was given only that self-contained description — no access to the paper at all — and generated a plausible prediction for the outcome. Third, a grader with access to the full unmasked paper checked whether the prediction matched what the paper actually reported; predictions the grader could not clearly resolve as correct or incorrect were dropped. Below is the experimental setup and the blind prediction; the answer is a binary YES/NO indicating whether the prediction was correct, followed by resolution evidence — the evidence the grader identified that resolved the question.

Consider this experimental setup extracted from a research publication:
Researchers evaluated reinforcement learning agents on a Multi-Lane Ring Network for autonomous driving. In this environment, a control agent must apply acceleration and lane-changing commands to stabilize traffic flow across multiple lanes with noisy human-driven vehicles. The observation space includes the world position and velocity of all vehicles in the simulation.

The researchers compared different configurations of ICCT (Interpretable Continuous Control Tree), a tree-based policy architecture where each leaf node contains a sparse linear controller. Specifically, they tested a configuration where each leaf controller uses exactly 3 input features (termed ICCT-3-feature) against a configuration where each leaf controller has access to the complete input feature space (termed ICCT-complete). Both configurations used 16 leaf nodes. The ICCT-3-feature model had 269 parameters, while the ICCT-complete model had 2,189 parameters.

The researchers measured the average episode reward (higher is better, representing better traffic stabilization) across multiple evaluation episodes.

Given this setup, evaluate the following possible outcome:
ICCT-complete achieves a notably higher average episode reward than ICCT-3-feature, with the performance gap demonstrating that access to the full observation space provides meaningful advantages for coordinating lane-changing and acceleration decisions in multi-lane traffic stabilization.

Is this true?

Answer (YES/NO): NO